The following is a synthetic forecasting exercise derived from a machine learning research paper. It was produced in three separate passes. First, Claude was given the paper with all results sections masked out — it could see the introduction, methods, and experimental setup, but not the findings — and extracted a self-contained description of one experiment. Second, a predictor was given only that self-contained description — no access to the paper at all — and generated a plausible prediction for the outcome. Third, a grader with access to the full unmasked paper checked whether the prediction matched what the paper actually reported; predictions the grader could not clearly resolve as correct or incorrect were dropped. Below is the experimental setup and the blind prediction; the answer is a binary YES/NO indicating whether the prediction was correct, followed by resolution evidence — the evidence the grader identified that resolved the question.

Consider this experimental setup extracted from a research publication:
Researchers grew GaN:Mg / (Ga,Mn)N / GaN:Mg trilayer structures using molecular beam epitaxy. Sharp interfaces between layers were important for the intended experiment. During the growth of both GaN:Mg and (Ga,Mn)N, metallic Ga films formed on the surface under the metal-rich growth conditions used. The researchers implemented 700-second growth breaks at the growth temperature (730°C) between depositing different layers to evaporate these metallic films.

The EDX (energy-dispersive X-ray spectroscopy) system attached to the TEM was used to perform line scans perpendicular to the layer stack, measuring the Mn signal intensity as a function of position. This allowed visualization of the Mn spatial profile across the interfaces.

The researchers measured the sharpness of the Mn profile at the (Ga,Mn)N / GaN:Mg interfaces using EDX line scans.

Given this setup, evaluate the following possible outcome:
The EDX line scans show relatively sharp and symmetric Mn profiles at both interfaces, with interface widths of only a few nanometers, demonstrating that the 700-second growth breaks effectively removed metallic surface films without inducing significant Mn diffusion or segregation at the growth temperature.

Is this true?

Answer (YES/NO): NO